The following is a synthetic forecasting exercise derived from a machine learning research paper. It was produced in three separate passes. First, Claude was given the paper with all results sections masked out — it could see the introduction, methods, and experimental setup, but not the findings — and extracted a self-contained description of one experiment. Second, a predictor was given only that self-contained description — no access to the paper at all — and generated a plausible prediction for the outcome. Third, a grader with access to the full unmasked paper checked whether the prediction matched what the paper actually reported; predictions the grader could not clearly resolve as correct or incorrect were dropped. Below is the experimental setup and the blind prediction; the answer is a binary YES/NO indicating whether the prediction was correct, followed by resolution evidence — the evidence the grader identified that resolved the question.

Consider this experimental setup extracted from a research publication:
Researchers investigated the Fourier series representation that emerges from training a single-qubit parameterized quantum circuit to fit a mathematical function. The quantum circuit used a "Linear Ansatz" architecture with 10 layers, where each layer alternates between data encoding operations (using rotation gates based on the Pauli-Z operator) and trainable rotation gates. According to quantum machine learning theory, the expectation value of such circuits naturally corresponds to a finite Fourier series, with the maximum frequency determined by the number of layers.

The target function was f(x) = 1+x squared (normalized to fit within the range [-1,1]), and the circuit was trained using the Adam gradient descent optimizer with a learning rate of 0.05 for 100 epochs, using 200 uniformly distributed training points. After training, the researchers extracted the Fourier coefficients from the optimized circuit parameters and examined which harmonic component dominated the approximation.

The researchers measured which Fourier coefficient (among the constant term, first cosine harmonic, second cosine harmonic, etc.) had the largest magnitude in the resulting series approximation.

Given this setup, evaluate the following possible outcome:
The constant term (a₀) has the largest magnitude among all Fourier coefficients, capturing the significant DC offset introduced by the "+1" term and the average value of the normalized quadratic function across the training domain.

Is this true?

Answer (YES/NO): NO